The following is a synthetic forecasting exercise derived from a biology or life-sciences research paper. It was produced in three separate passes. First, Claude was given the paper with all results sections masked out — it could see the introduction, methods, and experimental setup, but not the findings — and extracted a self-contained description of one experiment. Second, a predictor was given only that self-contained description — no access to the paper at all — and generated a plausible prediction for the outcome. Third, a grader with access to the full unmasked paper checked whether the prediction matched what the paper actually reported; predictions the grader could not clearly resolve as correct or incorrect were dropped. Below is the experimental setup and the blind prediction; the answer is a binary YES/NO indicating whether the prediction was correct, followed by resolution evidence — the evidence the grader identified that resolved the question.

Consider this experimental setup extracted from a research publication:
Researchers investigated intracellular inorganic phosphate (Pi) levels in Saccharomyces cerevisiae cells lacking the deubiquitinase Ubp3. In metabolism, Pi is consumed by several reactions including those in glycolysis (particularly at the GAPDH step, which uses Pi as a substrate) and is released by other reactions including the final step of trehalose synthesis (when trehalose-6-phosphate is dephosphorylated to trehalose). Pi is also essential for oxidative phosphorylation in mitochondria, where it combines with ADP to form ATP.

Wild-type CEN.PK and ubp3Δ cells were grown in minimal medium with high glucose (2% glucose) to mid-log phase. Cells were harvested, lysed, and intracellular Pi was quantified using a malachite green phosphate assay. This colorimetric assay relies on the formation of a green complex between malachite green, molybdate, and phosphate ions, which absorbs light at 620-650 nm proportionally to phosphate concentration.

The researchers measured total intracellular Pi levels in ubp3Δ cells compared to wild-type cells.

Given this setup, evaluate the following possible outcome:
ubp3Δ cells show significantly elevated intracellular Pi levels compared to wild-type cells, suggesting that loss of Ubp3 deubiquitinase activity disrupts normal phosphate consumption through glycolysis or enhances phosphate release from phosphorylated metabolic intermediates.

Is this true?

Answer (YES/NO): YES